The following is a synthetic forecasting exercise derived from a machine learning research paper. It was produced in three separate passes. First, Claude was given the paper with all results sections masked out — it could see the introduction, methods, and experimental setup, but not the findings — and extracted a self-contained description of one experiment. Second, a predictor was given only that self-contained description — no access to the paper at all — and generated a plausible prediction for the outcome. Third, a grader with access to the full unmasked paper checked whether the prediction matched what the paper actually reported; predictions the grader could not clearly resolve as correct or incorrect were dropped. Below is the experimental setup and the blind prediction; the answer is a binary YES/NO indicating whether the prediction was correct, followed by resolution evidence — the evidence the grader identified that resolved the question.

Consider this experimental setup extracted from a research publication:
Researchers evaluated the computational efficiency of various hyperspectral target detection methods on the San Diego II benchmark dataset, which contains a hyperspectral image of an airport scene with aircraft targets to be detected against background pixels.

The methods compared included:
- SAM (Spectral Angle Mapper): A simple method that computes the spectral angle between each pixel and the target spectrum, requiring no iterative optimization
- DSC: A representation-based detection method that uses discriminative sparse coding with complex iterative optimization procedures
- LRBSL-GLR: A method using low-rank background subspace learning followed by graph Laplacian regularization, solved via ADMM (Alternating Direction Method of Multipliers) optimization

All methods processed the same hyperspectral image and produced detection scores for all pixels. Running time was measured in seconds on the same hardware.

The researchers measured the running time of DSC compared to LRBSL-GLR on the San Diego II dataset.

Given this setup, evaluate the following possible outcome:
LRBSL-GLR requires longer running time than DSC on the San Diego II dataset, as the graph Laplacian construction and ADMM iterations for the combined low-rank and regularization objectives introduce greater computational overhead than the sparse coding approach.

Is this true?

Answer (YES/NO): NO